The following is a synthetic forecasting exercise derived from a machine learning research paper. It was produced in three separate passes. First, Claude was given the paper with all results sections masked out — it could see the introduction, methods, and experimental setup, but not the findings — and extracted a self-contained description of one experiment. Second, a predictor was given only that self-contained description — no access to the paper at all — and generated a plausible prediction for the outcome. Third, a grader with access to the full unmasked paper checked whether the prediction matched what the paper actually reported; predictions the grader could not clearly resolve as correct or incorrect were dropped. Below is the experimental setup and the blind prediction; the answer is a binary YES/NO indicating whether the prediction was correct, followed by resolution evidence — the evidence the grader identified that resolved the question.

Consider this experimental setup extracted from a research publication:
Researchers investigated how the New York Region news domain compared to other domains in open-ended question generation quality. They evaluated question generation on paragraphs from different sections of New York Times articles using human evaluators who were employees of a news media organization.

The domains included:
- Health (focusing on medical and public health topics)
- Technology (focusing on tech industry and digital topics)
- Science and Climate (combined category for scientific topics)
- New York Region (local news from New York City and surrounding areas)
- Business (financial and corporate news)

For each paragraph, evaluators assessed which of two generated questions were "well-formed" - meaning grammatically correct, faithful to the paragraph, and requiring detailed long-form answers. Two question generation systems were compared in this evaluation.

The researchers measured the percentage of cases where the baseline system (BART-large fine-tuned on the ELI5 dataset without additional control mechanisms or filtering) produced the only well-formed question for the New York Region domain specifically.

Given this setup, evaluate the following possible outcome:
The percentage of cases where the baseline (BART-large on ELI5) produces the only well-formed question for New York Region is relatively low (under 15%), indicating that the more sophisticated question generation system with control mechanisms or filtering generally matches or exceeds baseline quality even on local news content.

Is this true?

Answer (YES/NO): YES